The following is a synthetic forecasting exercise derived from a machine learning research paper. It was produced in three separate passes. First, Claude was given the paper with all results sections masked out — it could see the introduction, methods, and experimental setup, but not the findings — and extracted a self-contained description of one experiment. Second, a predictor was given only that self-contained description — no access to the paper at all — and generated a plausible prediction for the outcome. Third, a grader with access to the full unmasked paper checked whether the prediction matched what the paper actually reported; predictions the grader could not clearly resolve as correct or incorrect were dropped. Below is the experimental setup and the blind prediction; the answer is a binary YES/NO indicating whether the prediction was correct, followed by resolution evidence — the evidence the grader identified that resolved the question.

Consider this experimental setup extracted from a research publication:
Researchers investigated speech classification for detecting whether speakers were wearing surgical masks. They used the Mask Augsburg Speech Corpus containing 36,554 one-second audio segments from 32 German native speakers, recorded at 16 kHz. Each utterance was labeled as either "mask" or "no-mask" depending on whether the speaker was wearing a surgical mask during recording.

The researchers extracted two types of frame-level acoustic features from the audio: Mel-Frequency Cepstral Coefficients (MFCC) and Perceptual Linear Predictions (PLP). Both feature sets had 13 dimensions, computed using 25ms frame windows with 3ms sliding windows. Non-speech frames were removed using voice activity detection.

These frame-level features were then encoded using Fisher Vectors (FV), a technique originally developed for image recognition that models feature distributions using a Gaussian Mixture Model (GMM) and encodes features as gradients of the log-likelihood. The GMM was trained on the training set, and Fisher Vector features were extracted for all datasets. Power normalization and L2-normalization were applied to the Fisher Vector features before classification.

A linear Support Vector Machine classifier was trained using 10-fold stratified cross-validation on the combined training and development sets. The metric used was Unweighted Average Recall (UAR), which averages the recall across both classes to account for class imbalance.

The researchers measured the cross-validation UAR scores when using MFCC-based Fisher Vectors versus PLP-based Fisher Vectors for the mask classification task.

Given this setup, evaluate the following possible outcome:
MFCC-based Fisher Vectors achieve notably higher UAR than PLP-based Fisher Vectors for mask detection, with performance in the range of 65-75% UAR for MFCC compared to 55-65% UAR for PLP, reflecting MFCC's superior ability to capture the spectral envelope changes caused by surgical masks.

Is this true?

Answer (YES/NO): NO